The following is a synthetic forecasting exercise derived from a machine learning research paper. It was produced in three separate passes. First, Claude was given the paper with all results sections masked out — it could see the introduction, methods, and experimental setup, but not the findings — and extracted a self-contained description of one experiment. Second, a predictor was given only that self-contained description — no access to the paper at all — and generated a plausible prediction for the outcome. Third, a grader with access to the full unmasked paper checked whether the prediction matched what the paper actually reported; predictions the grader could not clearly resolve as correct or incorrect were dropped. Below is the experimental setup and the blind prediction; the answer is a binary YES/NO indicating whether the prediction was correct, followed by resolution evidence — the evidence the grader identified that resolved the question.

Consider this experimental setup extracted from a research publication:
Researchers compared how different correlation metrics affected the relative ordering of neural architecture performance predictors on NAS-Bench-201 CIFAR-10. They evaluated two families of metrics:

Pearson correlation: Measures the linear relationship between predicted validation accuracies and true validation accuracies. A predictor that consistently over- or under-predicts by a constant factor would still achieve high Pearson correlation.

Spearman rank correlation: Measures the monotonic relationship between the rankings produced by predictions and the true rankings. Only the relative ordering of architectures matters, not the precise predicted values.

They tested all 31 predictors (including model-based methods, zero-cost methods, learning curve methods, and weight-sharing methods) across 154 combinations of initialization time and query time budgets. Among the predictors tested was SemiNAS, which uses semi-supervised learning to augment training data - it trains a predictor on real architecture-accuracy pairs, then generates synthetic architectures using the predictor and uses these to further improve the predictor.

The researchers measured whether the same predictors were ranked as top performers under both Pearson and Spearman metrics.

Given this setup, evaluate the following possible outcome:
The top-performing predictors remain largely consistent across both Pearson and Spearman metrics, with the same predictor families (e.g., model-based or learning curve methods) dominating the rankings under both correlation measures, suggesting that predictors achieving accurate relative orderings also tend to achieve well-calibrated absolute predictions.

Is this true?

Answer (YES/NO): YES